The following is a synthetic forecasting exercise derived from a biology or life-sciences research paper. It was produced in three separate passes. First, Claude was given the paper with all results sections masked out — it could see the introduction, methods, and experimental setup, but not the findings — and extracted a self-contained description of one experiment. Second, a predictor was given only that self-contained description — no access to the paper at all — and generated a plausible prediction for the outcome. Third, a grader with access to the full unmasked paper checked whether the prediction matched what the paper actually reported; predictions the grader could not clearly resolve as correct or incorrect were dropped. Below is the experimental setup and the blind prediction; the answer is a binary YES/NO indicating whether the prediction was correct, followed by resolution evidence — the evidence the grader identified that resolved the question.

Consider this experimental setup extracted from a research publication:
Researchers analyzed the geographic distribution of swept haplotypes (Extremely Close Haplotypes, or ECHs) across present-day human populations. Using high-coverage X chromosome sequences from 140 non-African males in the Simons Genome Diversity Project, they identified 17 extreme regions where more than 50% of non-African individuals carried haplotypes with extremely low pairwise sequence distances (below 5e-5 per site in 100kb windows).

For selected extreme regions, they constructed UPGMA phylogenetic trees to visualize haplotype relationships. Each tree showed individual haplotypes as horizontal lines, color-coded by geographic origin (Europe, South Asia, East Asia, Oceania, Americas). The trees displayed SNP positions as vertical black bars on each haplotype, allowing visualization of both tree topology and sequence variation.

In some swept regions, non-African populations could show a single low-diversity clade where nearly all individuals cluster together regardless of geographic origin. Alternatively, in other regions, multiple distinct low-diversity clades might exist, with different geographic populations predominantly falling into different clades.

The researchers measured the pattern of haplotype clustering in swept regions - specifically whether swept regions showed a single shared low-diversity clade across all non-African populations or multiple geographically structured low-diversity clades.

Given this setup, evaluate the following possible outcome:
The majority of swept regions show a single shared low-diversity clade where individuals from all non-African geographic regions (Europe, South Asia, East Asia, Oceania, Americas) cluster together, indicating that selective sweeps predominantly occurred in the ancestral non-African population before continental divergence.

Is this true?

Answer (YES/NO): YES